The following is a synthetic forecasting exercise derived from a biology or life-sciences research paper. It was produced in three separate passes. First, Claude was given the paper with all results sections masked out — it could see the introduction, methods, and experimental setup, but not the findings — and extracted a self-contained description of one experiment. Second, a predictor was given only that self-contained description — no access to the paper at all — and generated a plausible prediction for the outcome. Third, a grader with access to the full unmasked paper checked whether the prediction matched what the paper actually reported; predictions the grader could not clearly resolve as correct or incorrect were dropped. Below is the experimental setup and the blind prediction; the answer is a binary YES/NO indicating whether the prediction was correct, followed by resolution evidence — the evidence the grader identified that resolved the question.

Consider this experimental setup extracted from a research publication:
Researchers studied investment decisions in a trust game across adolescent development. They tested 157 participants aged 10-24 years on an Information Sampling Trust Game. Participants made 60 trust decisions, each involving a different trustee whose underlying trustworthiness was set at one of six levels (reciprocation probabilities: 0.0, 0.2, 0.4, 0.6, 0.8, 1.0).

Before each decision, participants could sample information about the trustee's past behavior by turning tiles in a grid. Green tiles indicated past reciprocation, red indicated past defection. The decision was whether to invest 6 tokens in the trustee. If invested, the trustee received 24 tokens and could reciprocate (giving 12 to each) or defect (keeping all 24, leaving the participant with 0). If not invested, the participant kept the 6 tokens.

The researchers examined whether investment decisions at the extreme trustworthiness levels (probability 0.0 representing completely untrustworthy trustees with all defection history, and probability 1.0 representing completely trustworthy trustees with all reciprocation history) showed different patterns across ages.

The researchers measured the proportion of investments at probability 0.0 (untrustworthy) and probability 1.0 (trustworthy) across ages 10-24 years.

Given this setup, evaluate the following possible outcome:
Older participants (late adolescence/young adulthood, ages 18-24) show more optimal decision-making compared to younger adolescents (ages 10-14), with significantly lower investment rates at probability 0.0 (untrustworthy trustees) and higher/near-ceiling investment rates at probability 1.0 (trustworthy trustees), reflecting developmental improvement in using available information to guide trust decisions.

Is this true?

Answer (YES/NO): YES